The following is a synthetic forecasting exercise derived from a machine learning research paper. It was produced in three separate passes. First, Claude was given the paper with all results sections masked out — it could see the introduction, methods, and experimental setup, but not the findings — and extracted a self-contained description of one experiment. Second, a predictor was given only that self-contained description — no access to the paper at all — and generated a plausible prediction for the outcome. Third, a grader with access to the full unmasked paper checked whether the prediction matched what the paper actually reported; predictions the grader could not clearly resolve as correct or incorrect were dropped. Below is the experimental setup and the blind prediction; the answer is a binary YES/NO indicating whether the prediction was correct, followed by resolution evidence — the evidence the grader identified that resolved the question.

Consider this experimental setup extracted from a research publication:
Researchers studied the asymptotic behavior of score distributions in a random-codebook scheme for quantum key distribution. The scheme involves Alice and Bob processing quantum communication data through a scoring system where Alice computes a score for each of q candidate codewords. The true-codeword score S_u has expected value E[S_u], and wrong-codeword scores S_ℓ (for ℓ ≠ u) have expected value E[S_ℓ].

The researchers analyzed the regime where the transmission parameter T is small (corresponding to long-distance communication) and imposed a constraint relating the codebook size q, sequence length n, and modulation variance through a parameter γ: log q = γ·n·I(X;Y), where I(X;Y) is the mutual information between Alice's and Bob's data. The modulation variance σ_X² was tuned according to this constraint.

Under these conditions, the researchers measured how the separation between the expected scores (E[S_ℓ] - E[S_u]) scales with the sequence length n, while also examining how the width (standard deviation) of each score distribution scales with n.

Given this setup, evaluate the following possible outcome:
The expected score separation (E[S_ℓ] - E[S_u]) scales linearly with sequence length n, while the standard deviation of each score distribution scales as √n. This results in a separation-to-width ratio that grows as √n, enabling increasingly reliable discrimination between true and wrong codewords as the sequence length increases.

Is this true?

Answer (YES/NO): NO